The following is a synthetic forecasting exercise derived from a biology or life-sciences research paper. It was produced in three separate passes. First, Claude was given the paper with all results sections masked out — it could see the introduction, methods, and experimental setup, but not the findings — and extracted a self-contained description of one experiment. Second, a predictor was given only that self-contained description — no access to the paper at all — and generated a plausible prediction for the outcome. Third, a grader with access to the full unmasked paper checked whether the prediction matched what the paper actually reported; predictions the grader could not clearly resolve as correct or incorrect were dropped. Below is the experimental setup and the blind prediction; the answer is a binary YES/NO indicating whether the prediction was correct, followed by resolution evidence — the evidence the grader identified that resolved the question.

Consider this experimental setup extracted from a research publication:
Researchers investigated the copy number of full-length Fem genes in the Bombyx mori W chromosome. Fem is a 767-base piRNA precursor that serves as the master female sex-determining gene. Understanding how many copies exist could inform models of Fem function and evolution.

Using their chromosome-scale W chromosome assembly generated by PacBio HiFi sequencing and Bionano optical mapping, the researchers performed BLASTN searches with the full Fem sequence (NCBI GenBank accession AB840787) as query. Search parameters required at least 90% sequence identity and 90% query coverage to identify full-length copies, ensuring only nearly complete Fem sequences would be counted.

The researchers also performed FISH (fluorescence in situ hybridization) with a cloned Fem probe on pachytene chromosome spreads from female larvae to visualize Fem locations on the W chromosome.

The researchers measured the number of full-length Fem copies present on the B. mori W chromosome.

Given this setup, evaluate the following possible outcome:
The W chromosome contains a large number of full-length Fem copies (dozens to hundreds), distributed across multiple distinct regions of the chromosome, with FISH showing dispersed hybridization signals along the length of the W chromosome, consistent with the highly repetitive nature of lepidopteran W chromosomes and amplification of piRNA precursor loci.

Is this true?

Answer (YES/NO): NO